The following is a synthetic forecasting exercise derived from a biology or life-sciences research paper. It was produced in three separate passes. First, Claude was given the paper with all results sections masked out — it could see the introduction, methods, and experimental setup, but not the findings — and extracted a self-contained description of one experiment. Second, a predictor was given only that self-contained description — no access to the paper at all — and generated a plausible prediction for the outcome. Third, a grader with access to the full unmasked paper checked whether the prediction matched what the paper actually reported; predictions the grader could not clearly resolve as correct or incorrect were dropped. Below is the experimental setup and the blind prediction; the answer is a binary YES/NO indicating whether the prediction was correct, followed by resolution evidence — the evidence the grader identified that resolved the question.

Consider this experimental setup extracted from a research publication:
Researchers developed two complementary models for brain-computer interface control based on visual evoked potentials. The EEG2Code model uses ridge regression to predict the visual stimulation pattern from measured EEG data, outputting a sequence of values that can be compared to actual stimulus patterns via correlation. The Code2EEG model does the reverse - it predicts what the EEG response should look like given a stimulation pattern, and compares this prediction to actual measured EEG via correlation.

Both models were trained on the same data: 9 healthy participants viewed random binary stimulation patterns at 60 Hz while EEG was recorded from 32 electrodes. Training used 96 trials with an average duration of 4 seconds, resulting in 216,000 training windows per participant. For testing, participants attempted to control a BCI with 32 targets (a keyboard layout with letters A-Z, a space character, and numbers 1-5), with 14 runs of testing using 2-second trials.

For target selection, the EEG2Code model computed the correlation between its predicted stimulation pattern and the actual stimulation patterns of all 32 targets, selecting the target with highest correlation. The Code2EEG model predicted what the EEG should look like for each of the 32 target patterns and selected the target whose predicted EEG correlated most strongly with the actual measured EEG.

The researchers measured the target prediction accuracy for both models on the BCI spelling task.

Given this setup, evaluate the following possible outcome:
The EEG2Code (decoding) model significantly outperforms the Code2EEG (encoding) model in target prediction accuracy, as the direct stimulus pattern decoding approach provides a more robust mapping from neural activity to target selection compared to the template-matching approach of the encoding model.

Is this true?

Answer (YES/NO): YES